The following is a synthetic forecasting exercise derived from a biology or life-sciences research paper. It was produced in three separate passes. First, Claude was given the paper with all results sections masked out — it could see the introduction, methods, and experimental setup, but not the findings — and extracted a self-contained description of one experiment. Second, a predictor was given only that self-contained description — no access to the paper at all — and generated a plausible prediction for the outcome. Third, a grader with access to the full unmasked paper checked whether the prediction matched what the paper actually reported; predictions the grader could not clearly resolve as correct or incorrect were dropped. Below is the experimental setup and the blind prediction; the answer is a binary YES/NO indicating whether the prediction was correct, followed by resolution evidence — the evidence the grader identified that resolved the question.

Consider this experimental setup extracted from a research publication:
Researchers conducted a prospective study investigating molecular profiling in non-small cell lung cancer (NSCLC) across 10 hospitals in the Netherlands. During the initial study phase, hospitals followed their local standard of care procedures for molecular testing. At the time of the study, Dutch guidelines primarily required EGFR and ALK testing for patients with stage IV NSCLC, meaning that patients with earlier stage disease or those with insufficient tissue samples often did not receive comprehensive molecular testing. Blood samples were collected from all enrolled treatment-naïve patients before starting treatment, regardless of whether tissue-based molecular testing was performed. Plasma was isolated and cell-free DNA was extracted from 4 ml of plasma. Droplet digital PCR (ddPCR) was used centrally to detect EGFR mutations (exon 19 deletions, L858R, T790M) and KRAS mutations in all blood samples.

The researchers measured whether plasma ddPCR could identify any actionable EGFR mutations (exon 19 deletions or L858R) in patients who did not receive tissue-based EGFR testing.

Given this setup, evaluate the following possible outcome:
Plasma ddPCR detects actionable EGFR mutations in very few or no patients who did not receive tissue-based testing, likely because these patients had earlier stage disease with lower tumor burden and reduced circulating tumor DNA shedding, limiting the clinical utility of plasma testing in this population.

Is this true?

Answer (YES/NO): NO